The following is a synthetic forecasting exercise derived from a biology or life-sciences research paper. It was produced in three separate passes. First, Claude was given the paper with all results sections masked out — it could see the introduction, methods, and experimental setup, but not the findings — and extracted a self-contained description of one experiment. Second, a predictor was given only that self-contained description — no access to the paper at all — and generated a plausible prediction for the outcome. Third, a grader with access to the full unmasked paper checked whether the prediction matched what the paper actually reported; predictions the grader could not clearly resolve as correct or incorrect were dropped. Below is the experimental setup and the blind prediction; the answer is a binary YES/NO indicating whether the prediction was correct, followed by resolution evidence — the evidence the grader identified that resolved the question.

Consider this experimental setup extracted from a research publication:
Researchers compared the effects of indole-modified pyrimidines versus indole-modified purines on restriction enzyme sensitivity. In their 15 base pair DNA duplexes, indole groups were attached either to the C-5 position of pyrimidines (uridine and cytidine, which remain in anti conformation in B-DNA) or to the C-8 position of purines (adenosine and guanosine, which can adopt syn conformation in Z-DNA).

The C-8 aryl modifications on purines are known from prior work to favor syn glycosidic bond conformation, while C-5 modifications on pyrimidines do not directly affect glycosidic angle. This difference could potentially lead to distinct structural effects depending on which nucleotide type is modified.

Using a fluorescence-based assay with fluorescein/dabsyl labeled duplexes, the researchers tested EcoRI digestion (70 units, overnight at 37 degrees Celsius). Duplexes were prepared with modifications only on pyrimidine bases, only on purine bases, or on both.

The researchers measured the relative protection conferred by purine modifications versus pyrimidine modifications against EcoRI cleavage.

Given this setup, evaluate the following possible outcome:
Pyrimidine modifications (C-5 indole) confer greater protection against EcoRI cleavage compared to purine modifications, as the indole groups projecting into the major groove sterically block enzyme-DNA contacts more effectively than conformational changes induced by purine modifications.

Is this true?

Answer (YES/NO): NO